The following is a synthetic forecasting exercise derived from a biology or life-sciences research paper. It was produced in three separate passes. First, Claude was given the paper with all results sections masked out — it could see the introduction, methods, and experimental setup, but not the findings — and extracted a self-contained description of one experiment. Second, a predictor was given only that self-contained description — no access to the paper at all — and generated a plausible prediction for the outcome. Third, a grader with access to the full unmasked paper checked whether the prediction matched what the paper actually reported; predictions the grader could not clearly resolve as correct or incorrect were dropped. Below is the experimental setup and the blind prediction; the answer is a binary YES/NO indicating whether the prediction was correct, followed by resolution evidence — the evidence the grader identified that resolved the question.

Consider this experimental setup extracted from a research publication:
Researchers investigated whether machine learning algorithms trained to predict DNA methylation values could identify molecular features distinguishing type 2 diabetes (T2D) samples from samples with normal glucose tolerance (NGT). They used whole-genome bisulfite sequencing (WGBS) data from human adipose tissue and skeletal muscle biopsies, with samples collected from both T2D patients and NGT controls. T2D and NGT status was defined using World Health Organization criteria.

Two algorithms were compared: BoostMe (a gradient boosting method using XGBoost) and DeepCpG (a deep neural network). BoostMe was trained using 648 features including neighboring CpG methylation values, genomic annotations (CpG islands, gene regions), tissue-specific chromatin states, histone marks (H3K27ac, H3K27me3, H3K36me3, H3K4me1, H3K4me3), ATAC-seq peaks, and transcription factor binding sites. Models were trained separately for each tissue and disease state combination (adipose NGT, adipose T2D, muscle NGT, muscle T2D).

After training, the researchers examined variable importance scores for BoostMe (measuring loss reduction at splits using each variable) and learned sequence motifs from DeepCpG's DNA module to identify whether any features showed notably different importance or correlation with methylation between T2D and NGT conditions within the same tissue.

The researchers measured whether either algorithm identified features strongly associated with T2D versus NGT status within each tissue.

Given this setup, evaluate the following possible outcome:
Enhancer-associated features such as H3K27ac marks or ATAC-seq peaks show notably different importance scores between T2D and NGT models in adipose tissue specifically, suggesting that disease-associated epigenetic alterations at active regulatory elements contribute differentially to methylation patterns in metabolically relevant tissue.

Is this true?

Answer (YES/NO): NO